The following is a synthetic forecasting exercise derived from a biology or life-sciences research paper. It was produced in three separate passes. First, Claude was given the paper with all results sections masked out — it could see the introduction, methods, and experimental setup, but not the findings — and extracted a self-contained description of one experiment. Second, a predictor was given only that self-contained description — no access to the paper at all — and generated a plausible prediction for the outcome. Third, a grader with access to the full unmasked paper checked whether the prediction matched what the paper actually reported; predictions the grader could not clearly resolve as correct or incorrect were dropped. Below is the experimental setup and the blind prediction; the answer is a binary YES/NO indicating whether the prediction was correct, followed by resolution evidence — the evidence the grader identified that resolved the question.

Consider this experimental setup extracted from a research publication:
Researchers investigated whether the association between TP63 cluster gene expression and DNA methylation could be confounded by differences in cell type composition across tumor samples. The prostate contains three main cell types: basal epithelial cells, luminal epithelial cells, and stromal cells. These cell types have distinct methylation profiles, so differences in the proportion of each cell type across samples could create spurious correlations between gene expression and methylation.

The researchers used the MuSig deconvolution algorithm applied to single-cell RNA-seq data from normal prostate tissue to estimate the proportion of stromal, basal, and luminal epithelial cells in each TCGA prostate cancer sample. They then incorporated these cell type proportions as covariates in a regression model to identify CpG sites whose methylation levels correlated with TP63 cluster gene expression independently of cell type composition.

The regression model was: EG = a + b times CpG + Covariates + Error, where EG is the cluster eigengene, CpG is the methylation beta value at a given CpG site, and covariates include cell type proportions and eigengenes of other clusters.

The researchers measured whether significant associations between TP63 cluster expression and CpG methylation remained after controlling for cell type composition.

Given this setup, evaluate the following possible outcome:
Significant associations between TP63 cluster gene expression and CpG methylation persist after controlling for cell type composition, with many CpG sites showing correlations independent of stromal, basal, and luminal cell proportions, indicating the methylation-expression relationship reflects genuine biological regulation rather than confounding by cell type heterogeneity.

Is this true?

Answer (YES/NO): YES